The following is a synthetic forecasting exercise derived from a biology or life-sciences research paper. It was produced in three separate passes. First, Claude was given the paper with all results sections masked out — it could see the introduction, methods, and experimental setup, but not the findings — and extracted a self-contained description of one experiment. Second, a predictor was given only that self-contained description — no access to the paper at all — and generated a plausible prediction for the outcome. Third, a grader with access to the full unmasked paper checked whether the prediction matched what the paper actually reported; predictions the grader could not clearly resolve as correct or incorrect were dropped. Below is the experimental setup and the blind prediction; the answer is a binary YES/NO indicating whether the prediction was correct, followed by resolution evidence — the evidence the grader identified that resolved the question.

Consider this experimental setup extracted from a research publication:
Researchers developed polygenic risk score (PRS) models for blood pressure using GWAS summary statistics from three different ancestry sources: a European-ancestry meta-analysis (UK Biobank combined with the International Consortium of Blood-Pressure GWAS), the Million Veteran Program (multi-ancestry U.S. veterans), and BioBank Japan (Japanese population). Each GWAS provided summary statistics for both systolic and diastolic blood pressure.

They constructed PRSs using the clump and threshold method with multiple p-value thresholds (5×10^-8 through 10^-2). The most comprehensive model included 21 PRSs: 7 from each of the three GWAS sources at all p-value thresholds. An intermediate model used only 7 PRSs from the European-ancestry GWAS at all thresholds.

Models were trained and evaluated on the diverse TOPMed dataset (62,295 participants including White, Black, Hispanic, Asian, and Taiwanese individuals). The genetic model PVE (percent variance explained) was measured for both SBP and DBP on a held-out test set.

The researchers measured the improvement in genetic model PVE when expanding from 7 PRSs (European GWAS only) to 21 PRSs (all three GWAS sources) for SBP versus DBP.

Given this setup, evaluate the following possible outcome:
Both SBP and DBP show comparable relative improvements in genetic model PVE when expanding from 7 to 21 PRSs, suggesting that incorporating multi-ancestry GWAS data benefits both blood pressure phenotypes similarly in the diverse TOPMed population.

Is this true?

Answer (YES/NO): NO